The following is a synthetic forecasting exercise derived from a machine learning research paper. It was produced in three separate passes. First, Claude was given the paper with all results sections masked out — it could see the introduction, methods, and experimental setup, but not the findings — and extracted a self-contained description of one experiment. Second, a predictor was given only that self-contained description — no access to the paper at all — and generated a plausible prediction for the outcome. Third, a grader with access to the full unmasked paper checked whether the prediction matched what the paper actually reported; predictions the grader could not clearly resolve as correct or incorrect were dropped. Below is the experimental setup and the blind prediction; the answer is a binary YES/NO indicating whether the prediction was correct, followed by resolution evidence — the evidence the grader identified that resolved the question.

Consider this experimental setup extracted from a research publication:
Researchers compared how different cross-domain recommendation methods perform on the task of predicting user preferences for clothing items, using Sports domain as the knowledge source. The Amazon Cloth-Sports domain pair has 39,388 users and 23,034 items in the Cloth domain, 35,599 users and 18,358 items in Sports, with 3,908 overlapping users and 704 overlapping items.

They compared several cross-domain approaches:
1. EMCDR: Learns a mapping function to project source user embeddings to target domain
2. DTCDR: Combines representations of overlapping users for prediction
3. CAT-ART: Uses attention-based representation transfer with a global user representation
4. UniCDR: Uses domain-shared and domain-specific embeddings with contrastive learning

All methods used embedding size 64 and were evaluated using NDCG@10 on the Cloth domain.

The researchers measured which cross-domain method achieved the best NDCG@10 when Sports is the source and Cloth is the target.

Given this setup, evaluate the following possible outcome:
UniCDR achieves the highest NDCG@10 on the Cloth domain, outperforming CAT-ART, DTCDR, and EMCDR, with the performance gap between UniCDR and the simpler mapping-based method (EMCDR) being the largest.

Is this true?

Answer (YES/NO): YES